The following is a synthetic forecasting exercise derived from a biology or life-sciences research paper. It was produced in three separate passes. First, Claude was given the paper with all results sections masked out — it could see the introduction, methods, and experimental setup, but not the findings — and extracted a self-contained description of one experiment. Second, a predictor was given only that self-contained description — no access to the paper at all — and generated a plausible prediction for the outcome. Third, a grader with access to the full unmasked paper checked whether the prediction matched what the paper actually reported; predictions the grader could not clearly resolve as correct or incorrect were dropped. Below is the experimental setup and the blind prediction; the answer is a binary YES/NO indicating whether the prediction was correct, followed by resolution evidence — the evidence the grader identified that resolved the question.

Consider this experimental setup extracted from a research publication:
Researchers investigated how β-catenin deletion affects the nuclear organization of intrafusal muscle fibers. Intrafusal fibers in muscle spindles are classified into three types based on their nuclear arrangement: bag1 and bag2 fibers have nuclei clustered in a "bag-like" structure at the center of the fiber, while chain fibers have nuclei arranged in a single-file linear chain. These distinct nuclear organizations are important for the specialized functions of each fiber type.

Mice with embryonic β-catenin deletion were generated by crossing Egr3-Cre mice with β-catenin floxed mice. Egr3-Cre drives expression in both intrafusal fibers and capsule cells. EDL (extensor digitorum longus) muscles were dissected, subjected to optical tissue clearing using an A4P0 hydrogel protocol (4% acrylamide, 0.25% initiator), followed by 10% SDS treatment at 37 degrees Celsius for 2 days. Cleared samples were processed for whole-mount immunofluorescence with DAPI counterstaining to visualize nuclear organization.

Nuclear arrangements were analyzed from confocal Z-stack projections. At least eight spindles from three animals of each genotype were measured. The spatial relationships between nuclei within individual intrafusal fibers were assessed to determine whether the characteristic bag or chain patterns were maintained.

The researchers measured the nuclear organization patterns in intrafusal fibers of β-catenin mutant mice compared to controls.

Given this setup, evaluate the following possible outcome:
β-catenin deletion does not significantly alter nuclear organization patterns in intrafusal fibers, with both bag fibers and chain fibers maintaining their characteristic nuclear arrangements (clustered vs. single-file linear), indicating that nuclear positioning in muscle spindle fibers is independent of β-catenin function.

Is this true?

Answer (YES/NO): NO